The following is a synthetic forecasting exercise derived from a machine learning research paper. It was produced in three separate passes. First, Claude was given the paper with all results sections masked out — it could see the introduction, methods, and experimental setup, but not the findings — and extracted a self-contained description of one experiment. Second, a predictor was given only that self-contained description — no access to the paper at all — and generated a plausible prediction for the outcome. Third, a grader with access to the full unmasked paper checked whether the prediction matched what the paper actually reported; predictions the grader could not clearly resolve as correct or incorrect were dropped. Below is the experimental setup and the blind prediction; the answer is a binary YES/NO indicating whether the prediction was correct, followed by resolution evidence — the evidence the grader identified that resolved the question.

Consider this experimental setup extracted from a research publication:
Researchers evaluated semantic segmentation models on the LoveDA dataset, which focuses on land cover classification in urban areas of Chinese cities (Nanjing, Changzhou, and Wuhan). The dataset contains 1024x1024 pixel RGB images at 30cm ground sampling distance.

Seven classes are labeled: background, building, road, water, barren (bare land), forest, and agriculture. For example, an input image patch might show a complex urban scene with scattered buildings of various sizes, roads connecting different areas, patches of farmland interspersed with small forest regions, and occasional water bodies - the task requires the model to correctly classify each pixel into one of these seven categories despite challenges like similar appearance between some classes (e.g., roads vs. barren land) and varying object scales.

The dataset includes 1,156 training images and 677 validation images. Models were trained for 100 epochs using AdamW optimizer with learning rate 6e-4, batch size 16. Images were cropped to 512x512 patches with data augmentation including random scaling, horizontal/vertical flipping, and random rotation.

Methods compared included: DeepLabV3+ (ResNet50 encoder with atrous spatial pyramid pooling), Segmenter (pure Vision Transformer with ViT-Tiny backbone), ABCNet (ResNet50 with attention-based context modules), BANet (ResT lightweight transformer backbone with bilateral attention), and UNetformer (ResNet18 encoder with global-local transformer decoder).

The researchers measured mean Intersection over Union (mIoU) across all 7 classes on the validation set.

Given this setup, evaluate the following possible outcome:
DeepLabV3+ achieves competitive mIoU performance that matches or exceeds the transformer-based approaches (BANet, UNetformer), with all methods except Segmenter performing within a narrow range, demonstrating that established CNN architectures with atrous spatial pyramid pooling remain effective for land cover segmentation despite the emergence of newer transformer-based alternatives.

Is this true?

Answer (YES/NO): NO